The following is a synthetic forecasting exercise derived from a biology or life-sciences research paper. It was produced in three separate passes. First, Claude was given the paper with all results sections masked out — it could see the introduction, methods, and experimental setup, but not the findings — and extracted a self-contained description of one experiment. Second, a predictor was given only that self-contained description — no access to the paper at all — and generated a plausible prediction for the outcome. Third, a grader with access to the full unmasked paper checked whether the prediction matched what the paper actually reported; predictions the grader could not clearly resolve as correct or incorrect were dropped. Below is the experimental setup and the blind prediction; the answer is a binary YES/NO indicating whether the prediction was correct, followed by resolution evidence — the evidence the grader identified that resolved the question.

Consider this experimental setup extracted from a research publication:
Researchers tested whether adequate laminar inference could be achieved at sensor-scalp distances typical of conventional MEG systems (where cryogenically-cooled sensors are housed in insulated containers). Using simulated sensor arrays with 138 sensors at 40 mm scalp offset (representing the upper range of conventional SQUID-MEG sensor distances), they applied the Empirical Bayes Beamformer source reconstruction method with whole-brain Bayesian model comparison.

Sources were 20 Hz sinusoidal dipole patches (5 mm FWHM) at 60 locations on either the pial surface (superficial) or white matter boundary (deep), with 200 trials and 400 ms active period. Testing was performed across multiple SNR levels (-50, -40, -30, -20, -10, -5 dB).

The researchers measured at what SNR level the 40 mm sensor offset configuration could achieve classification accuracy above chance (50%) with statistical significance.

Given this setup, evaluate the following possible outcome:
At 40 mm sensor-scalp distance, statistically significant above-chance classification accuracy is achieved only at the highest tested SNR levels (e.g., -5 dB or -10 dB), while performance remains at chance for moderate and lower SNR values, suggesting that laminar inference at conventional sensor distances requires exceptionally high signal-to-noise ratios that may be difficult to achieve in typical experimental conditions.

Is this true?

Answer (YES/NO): NO